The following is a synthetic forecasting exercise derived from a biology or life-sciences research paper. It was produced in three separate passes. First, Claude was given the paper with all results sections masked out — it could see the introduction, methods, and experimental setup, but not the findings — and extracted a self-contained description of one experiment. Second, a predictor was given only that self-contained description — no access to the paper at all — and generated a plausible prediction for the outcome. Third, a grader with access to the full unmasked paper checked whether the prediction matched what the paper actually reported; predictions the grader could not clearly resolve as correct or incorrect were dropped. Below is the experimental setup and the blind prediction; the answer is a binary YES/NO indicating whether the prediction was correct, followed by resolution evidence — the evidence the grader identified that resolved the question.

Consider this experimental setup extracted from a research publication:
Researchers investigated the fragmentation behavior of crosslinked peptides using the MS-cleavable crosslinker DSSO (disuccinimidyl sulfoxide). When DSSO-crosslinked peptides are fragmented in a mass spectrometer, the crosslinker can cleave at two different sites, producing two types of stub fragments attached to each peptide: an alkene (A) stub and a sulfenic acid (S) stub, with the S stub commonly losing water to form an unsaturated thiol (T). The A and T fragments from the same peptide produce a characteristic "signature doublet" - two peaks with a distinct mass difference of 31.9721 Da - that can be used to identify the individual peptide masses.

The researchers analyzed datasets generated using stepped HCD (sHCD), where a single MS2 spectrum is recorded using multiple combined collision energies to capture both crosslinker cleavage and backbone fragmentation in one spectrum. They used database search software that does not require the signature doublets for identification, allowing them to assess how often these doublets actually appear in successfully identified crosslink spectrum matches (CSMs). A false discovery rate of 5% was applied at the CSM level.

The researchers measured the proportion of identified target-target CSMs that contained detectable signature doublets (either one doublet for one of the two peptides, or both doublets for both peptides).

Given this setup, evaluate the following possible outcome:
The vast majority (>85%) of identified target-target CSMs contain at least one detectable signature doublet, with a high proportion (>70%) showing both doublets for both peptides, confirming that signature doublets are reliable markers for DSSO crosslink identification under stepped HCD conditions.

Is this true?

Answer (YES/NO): NO